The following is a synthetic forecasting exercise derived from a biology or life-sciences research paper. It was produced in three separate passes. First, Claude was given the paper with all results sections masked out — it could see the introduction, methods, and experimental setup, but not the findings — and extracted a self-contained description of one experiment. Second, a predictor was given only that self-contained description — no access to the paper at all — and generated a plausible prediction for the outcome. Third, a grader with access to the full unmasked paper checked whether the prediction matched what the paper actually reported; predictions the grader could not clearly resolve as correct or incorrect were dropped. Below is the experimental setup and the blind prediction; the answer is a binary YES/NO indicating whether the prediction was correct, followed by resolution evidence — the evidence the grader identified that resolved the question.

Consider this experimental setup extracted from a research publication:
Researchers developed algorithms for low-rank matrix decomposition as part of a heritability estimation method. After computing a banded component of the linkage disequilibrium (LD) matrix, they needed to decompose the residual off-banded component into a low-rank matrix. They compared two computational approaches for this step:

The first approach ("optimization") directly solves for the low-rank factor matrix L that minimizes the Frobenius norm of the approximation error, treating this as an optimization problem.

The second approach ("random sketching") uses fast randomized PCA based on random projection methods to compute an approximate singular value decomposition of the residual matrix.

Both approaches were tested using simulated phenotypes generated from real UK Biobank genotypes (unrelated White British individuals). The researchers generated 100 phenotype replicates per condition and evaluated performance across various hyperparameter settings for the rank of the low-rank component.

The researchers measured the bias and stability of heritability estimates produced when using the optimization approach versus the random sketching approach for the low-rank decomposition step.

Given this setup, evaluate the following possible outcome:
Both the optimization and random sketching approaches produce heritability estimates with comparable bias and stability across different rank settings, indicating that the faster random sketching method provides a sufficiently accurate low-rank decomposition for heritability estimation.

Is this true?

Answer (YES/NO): NO